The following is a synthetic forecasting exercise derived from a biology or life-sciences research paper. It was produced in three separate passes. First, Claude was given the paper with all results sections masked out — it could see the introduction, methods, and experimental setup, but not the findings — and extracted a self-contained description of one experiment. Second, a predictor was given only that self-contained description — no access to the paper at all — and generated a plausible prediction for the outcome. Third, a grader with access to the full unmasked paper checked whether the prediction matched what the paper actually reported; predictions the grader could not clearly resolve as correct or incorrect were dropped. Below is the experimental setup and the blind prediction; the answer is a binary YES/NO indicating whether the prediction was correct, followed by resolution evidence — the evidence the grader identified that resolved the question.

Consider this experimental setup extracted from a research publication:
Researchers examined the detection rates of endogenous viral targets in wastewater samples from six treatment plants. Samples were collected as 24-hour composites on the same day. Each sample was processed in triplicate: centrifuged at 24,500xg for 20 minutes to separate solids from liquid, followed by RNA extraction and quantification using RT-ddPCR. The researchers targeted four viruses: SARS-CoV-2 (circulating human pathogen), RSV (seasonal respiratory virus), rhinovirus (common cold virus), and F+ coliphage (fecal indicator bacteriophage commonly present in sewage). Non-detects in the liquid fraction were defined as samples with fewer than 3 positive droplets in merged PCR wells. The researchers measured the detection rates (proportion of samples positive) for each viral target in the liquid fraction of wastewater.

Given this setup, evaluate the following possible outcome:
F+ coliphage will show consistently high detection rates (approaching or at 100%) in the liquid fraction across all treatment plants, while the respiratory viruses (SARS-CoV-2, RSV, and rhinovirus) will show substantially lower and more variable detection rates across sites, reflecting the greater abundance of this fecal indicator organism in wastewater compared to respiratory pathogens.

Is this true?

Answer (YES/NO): NO